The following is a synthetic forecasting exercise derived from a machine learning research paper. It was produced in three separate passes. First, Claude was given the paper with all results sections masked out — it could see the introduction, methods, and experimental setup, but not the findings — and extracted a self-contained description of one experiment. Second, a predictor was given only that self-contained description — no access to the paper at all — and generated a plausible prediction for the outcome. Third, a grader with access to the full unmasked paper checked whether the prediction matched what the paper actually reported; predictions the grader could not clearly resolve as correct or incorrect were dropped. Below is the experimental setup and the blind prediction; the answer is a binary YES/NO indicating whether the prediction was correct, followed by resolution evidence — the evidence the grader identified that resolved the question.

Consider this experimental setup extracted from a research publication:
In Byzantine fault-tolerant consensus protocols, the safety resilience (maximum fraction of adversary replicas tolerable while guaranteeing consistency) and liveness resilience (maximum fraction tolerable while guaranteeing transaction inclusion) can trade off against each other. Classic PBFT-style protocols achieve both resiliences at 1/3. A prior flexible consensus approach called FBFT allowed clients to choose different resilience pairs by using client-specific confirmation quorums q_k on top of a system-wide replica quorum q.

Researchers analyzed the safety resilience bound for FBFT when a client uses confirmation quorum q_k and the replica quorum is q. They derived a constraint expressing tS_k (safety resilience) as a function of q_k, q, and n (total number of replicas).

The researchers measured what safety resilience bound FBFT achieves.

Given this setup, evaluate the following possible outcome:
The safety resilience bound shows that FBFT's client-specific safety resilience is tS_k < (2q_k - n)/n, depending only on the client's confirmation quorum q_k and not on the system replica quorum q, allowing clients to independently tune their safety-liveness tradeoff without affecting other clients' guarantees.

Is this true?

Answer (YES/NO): NO